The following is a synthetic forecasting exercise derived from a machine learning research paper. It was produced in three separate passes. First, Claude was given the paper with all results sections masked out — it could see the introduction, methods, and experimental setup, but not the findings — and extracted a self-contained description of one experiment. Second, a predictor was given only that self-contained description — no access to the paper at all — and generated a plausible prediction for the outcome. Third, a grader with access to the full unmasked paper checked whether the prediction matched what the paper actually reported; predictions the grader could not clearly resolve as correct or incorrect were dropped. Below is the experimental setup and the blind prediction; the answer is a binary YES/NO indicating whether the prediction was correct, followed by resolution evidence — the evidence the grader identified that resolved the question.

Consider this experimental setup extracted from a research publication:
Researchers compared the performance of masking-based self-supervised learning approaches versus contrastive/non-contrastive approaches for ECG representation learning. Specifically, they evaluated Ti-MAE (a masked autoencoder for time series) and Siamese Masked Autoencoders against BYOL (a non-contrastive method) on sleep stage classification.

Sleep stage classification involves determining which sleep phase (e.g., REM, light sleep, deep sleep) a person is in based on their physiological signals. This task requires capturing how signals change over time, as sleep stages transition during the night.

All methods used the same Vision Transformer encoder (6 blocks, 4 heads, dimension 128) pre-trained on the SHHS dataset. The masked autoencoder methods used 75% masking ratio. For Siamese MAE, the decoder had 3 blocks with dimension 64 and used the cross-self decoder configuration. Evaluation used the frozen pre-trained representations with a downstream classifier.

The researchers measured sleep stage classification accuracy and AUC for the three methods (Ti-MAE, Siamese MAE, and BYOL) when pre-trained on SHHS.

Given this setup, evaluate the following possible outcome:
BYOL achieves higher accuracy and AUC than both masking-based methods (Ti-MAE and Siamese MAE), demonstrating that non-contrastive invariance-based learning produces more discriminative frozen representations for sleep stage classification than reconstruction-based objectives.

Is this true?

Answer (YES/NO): NO